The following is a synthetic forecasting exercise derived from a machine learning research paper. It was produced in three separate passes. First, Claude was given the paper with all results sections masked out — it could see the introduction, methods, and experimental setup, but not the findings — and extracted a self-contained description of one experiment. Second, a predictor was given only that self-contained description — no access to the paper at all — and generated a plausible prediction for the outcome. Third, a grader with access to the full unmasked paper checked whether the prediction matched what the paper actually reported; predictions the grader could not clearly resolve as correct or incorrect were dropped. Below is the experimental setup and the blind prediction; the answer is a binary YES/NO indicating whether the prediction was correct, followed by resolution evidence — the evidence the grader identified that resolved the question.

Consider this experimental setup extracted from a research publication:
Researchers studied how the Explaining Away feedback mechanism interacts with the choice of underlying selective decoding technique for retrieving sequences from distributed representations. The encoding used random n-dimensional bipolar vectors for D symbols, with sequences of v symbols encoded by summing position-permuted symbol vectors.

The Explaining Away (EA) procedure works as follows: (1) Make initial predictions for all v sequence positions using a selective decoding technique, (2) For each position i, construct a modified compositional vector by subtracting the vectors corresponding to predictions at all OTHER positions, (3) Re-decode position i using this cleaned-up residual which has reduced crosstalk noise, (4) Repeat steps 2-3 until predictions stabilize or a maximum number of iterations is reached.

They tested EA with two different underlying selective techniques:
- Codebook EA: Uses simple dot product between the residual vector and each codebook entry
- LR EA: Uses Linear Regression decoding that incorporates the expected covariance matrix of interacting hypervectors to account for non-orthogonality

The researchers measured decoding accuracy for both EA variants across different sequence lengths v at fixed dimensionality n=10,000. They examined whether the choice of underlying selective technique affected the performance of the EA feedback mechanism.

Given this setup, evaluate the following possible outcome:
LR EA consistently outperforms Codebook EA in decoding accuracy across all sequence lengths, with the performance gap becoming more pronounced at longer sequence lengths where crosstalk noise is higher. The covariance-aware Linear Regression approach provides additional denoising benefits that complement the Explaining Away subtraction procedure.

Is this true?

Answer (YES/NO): NO